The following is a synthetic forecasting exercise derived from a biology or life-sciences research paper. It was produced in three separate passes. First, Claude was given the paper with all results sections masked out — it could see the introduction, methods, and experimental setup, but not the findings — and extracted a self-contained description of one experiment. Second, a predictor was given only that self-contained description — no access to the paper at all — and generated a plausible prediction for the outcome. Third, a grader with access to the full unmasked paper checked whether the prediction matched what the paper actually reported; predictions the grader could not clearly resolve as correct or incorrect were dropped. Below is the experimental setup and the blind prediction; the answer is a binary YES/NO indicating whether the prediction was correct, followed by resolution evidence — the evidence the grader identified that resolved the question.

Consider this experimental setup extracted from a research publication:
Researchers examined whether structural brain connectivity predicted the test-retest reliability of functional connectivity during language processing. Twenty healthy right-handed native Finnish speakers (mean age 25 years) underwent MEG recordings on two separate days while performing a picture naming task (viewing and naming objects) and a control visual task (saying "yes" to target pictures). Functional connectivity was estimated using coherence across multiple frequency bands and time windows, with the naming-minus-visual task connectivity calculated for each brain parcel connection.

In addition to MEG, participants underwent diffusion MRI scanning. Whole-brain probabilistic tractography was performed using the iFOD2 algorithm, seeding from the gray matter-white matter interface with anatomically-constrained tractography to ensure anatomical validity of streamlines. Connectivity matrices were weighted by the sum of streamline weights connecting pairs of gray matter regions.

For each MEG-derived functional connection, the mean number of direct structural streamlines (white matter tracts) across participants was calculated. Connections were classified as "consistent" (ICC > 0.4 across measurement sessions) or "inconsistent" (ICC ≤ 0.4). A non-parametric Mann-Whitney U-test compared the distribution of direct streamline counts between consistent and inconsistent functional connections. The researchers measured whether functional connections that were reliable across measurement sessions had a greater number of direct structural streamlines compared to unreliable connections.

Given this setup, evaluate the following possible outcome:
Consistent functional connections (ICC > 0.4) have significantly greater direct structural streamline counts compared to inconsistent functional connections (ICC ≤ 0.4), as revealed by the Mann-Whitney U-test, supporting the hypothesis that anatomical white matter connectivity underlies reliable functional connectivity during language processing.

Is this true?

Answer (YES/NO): YES